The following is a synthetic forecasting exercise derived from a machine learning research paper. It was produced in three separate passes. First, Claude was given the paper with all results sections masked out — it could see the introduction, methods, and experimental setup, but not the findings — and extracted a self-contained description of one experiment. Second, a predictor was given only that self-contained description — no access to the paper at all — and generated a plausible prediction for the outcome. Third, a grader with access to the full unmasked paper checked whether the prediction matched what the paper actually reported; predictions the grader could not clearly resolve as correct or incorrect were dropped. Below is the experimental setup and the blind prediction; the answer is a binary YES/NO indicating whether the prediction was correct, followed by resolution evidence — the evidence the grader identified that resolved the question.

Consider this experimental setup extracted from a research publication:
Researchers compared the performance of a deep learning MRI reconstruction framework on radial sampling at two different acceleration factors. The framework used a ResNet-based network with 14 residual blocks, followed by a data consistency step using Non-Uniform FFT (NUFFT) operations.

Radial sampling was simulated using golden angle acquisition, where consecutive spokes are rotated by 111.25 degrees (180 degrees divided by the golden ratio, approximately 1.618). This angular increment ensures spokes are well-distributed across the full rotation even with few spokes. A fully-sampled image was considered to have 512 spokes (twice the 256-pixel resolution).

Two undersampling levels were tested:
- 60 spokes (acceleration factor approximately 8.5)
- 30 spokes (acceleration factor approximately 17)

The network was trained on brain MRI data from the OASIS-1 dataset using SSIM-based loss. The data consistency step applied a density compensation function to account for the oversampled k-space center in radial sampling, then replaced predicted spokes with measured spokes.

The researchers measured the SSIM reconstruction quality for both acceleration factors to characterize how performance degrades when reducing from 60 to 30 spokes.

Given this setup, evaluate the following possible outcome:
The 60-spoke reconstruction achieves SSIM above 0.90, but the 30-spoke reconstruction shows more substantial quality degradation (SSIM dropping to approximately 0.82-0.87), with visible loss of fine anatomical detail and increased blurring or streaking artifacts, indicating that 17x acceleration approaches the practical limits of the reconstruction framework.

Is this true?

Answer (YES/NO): NO